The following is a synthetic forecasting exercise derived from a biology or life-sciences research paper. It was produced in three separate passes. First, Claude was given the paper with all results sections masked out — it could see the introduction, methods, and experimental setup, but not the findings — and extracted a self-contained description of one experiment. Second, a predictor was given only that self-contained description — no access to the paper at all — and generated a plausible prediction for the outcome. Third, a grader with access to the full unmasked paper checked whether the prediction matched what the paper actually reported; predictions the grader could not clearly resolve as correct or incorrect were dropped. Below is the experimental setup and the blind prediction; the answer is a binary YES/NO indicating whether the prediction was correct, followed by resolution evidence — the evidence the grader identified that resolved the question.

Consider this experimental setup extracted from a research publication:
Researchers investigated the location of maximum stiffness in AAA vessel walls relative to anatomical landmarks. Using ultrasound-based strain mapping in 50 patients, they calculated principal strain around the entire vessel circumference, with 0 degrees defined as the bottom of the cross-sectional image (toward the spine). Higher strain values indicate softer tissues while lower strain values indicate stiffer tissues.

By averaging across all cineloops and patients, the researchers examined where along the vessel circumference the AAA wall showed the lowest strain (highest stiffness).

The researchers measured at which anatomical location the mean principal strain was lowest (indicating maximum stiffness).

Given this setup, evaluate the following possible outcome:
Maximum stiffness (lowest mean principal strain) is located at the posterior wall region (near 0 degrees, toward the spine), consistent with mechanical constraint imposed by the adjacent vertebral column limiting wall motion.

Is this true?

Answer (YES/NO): YES